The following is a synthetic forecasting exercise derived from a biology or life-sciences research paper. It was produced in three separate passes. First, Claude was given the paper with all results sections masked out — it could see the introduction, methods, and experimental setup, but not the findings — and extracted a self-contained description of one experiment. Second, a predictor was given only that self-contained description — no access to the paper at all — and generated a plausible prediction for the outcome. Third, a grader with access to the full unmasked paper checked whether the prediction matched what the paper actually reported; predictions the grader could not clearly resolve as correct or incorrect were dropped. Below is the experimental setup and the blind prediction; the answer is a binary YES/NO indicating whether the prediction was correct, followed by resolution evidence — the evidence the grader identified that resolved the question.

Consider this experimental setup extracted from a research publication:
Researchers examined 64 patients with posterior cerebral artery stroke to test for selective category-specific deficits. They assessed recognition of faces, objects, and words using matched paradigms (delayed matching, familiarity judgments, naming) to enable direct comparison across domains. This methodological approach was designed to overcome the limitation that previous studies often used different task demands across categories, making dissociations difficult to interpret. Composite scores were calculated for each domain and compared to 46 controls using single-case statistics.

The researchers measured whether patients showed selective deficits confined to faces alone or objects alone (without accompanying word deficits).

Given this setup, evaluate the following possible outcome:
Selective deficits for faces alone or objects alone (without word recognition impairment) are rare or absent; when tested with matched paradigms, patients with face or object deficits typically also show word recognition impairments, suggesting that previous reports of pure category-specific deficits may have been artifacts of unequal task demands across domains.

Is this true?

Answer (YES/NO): YES